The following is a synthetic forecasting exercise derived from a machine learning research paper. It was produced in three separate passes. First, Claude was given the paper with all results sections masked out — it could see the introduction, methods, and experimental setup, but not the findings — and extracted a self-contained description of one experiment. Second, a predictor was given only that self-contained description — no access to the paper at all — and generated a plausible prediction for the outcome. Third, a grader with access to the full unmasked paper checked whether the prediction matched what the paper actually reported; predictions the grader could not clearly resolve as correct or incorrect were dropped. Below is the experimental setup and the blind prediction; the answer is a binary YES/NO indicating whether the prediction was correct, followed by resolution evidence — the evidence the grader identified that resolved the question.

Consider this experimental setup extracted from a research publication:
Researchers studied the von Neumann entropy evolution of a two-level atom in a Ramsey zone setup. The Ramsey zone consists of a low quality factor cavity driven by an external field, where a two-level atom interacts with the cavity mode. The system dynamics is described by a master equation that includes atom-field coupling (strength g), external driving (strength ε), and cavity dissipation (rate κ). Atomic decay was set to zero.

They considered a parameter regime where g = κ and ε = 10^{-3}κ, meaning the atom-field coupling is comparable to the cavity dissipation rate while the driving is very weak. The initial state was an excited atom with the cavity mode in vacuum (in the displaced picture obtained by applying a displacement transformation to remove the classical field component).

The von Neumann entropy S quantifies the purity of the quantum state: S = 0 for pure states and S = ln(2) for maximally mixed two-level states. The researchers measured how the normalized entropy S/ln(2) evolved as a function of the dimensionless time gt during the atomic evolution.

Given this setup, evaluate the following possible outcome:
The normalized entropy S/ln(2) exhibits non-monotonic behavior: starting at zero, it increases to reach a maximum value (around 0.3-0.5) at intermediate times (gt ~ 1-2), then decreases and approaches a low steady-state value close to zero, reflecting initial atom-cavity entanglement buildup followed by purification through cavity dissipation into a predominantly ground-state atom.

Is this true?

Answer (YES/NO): NO